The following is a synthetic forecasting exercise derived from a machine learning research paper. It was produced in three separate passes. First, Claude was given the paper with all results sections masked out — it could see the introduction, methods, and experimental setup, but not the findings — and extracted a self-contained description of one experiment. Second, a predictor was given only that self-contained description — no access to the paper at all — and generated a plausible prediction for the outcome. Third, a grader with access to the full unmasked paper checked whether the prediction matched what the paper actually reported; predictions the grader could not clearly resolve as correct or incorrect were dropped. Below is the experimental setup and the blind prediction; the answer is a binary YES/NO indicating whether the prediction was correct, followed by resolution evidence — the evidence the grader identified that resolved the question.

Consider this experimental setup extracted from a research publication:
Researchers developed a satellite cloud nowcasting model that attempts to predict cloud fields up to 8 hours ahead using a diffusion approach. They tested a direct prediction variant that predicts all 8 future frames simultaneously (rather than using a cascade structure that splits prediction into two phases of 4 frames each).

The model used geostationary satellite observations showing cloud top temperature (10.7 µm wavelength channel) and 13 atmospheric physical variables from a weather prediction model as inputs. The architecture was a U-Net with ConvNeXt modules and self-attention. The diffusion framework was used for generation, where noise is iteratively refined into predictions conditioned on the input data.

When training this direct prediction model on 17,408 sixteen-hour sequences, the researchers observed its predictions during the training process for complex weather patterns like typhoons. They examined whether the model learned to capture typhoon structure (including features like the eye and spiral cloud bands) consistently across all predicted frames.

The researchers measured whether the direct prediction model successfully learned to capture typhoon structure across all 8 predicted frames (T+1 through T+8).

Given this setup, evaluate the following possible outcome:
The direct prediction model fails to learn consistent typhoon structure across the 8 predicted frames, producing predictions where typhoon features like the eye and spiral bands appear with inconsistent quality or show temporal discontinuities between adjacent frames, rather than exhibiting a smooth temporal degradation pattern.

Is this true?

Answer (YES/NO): YES